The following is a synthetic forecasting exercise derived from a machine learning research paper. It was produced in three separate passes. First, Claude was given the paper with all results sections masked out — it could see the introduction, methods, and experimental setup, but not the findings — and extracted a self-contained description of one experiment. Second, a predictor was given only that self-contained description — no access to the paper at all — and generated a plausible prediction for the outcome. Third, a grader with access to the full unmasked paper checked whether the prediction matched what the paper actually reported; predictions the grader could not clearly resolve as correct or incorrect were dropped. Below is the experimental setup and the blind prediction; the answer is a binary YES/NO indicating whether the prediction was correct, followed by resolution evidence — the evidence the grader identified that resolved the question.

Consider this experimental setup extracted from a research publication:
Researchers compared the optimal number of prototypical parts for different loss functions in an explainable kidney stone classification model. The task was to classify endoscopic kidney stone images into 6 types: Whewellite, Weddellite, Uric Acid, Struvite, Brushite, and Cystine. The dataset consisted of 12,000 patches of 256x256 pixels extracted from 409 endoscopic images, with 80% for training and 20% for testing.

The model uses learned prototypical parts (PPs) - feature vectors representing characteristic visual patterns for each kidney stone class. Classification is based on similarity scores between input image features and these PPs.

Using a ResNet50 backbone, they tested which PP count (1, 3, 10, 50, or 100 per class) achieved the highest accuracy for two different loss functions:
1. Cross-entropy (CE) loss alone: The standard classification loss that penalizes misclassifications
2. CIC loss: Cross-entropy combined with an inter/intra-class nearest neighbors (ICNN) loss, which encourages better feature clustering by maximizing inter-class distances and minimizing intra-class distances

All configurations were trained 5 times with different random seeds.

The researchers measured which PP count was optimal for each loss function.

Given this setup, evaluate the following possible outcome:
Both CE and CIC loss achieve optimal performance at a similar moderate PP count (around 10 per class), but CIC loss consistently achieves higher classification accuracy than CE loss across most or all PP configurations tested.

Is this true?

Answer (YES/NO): NO